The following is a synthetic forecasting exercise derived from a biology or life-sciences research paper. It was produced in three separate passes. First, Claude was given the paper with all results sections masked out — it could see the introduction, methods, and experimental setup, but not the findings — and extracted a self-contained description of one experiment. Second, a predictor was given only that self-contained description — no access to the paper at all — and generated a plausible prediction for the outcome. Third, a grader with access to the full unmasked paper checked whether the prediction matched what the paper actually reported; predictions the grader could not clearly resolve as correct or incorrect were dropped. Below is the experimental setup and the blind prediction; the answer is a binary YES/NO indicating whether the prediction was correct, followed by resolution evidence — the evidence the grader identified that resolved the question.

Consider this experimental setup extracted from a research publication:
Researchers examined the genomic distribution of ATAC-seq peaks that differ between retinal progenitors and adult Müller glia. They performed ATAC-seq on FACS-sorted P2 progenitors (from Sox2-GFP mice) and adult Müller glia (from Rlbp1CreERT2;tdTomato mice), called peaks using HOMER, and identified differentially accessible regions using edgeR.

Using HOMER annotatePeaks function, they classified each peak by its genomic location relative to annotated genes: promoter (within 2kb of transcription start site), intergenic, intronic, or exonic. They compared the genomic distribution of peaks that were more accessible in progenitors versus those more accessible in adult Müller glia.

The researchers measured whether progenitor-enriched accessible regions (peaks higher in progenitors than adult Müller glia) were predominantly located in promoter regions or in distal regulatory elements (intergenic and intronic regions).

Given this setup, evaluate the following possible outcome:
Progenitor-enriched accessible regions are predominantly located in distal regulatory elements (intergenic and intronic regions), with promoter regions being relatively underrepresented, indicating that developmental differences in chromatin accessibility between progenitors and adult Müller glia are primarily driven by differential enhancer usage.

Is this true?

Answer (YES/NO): YES